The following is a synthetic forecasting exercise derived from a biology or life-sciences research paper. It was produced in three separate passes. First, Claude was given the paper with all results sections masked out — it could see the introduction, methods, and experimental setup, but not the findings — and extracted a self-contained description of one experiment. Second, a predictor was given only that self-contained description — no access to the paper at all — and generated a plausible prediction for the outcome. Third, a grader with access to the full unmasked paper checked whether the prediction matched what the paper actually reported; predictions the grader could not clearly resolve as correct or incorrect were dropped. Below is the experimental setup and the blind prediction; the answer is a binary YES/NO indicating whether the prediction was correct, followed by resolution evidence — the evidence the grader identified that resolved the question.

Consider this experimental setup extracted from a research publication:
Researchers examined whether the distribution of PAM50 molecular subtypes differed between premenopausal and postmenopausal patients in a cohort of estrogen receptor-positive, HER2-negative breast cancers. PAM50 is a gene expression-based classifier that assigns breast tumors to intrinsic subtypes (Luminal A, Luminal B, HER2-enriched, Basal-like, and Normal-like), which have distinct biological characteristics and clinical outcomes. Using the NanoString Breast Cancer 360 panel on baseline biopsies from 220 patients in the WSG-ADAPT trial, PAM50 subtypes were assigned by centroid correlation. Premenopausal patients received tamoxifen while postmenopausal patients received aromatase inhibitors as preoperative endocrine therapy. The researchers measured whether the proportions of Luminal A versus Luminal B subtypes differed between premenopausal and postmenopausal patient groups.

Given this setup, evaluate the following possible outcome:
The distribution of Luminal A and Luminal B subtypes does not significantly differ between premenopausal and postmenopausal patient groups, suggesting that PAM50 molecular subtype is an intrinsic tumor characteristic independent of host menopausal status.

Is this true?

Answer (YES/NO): NO